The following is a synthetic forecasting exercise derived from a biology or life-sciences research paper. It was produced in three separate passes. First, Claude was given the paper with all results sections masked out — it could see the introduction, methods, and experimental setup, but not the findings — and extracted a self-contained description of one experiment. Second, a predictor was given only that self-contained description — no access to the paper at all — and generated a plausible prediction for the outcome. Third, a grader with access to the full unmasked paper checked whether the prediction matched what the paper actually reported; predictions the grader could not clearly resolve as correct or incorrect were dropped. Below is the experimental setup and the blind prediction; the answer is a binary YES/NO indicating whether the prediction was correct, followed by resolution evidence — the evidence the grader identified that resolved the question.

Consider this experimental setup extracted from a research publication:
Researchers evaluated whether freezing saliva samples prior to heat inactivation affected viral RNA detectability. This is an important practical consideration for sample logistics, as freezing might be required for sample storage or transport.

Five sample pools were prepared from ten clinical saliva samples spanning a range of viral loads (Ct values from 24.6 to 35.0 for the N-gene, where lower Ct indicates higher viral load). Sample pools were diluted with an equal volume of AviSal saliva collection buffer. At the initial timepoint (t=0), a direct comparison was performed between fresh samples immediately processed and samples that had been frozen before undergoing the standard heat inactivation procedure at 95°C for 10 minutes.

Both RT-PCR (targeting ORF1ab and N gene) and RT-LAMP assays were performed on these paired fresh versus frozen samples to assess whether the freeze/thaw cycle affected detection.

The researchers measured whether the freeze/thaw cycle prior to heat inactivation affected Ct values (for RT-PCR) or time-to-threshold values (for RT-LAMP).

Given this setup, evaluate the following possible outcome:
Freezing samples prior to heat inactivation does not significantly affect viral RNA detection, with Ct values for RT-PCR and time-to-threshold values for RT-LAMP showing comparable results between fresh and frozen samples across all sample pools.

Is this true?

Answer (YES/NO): YES